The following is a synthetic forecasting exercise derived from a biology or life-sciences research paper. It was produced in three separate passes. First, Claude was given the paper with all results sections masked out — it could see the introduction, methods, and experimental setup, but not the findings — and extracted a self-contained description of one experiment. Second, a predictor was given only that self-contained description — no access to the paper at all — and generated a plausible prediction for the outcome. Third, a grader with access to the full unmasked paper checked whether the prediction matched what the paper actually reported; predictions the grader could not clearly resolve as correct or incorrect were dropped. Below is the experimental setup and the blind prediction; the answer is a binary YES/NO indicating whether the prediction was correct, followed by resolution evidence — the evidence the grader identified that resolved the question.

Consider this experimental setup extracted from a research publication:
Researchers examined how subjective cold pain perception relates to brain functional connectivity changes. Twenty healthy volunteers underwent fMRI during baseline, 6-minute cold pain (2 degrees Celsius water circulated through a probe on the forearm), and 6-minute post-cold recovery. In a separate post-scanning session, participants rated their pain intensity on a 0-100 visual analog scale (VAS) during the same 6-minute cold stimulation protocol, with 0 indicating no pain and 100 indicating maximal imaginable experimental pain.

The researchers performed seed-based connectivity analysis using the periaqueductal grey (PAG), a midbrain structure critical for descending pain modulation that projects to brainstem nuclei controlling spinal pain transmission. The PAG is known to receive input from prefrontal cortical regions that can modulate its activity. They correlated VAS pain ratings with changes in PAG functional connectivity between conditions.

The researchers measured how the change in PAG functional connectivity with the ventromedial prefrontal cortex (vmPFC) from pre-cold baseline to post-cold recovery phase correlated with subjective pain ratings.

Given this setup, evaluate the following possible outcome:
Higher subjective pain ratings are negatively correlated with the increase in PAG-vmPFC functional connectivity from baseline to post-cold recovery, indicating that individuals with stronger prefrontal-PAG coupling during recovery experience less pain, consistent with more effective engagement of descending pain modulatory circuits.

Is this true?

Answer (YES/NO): YES